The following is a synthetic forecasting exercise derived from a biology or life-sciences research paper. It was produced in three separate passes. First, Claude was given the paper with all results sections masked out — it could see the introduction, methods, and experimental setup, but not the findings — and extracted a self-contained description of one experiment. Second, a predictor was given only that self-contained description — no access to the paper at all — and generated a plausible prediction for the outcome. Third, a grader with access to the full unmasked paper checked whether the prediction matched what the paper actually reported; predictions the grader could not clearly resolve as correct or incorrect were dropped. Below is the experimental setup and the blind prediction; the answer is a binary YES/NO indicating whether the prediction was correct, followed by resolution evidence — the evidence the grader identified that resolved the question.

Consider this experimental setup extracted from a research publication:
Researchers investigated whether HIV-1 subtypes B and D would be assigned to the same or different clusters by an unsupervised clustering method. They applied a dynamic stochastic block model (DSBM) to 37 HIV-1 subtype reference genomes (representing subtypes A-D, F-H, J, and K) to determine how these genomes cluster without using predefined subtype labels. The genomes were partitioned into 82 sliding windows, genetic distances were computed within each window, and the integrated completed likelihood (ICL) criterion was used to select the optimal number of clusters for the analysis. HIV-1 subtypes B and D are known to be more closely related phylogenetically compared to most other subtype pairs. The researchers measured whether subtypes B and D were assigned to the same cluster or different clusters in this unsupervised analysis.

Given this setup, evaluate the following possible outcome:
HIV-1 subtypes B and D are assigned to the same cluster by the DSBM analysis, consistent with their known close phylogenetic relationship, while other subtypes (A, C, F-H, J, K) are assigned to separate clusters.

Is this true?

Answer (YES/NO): NO